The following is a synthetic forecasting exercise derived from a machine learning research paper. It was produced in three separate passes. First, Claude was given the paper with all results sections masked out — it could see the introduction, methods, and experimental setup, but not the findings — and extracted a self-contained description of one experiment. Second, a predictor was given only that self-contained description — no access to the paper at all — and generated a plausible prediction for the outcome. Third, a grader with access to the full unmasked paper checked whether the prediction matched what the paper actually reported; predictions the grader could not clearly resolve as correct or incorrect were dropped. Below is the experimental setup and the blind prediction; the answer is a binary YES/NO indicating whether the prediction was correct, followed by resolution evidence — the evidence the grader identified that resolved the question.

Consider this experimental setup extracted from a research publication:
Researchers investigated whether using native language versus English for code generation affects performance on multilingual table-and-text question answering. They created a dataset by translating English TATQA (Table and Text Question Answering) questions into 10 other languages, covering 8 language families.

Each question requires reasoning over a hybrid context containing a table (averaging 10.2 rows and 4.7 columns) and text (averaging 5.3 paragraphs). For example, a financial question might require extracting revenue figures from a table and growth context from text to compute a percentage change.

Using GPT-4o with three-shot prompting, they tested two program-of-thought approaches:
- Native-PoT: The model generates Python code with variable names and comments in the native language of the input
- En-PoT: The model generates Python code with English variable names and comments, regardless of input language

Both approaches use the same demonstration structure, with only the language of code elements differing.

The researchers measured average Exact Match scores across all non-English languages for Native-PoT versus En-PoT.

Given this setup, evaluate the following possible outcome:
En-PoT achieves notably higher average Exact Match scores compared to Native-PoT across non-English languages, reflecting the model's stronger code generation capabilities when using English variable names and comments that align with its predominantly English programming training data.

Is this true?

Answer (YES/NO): NO